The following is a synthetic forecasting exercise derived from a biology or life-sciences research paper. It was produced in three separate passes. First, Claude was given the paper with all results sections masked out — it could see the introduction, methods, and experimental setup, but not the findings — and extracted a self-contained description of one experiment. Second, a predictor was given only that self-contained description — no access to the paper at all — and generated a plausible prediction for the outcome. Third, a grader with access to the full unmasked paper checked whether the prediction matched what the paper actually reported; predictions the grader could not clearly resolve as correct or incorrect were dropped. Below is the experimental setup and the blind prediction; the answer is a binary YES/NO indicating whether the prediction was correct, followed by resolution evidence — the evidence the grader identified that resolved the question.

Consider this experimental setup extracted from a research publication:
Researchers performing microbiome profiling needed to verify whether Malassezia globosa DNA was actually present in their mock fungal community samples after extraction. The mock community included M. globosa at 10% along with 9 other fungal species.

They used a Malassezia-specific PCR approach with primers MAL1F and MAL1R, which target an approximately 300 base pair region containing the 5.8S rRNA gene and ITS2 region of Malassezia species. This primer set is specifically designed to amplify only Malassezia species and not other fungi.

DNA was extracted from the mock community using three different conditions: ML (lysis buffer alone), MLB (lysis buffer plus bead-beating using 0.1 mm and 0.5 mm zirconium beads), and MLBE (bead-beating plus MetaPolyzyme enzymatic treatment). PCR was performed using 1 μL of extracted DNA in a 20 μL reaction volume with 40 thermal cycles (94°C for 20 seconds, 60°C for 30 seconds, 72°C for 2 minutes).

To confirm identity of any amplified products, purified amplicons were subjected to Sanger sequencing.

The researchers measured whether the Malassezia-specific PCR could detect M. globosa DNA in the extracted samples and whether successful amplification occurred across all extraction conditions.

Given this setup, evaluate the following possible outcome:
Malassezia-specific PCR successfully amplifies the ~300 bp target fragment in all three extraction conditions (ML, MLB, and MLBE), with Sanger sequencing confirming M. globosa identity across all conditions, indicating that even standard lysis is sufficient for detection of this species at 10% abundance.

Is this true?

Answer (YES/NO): YES